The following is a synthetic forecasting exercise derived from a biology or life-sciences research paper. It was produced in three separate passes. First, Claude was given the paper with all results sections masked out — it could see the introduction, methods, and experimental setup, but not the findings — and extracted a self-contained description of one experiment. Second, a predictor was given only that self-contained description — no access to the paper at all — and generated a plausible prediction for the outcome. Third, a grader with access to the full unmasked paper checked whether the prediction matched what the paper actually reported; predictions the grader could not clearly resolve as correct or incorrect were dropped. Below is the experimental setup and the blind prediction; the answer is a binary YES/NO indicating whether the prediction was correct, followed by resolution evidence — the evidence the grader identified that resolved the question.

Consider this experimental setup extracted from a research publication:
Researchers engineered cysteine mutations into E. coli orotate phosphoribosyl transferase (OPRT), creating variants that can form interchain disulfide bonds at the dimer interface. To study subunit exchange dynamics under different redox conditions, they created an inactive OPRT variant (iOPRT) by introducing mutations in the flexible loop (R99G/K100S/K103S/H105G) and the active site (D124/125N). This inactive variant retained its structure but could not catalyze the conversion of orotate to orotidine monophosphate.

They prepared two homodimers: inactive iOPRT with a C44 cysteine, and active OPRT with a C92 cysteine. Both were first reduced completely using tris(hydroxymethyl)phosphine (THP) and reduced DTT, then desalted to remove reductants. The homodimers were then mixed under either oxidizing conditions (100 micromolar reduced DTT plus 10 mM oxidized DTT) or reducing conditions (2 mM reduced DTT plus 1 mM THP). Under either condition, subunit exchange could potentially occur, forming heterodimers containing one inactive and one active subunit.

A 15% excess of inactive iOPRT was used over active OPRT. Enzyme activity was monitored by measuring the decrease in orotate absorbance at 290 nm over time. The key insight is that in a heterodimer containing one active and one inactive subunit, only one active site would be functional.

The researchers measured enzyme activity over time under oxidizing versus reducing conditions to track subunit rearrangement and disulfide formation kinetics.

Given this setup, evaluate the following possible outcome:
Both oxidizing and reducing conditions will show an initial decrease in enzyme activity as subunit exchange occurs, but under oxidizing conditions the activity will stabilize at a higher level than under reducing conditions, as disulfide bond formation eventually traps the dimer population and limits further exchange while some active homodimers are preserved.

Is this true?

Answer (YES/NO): NO